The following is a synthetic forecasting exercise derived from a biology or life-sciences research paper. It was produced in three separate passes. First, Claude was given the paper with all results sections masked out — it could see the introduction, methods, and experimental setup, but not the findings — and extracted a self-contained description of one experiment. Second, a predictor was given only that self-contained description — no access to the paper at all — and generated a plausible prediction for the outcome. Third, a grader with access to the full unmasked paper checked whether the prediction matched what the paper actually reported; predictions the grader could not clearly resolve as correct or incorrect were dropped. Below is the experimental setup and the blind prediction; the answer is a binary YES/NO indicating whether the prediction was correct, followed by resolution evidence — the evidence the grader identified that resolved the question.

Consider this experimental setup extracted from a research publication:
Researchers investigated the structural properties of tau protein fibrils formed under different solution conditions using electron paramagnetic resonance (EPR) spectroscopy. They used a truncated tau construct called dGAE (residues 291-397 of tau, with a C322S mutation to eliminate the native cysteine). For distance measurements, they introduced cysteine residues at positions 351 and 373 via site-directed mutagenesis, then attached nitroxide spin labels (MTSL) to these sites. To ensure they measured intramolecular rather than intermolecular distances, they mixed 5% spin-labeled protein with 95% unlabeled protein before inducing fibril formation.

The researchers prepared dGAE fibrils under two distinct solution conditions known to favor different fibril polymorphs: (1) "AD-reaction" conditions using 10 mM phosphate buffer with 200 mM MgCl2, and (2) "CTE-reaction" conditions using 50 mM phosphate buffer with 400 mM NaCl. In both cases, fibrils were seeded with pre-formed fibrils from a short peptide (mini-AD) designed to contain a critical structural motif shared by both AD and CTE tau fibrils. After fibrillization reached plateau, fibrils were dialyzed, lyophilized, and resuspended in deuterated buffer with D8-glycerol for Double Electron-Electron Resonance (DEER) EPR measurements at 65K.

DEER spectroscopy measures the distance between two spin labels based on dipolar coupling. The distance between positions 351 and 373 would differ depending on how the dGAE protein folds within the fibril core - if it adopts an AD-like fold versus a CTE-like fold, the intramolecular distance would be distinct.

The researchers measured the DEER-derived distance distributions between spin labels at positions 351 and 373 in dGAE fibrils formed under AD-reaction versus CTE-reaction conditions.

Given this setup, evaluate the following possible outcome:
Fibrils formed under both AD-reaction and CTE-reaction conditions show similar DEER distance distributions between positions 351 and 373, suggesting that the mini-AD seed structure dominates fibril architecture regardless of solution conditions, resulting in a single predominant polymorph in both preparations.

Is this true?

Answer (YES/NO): NO